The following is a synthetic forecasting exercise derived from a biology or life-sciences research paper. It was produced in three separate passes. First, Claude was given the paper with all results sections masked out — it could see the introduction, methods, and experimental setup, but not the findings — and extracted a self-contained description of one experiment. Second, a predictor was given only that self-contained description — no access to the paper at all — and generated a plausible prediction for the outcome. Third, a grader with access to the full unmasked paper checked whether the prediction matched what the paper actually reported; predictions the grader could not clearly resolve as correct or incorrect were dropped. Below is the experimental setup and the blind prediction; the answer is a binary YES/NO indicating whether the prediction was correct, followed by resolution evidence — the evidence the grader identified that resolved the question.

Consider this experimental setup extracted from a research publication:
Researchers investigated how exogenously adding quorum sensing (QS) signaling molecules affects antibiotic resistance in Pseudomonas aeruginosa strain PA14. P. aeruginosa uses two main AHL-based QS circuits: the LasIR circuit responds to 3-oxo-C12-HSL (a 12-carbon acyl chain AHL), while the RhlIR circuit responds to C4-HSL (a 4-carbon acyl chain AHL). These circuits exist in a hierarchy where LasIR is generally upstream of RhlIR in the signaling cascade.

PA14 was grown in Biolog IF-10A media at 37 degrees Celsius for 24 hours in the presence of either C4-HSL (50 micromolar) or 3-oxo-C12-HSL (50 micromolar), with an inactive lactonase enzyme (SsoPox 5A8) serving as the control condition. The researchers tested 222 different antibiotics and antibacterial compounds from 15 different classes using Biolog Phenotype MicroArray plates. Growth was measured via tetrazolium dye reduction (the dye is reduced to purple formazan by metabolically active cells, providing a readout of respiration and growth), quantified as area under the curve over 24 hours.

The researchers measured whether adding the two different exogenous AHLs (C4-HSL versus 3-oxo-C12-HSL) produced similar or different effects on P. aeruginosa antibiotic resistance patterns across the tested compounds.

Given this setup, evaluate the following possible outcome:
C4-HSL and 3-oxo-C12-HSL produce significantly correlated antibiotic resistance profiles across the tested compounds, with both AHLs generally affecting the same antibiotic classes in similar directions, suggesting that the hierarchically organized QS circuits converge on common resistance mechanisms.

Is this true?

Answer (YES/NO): NO